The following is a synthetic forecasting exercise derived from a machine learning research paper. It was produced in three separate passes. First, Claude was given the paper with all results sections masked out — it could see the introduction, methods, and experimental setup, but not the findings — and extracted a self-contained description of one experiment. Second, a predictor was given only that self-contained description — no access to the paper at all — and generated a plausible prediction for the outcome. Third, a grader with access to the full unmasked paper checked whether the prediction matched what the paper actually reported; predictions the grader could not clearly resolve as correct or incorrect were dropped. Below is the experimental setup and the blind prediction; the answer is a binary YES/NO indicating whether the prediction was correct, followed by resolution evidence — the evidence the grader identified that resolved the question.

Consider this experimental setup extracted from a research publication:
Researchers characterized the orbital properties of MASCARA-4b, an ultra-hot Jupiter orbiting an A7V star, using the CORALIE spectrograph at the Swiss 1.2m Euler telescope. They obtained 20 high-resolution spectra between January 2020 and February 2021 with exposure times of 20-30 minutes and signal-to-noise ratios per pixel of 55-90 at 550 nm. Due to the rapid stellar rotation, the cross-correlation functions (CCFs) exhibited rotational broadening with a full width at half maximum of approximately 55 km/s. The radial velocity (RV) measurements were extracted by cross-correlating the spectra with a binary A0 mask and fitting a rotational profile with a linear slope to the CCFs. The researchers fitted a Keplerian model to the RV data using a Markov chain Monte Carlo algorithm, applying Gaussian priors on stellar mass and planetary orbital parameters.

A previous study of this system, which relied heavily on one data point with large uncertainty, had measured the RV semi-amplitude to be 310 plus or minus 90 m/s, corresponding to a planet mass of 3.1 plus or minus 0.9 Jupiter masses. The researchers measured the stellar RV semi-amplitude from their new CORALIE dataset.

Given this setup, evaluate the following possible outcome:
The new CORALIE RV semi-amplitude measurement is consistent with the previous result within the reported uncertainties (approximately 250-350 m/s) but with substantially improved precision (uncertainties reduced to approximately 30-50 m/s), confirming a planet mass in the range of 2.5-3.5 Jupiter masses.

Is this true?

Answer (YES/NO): NO